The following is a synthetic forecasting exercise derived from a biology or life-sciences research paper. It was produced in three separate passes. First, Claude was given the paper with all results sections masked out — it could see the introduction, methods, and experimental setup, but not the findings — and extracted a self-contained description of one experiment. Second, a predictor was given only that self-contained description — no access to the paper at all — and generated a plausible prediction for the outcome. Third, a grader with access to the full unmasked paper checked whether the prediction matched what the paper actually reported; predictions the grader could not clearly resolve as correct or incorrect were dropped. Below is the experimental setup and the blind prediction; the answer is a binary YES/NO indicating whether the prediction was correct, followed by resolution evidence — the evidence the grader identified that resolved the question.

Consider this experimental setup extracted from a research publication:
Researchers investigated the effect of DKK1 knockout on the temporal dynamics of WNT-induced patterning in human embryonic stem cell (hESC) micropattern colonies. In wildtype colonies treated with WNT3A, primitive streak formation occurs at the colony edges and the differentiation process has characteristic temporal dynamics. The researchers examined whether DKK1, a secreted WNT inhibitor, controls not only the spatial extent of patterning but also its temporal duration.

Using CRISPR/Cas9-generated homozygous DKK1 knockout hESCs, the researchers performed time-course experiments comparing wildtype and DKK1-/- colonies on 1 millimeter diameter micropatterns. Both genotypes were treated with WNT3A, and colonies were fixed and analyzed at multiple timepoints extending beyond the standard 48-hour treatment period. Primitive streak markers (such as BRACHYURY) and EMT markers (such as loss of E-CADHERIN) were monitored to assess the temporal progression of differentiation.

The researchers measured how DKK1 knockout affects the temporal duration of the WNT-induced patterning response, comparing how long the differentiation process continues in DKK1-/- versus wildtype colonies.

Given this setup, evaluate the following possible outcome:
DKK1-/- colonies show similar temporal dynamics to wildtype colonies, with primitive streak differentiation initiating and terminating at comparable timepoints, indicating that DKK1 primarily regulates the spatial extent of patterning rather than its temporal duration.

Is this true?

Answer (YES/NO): NO